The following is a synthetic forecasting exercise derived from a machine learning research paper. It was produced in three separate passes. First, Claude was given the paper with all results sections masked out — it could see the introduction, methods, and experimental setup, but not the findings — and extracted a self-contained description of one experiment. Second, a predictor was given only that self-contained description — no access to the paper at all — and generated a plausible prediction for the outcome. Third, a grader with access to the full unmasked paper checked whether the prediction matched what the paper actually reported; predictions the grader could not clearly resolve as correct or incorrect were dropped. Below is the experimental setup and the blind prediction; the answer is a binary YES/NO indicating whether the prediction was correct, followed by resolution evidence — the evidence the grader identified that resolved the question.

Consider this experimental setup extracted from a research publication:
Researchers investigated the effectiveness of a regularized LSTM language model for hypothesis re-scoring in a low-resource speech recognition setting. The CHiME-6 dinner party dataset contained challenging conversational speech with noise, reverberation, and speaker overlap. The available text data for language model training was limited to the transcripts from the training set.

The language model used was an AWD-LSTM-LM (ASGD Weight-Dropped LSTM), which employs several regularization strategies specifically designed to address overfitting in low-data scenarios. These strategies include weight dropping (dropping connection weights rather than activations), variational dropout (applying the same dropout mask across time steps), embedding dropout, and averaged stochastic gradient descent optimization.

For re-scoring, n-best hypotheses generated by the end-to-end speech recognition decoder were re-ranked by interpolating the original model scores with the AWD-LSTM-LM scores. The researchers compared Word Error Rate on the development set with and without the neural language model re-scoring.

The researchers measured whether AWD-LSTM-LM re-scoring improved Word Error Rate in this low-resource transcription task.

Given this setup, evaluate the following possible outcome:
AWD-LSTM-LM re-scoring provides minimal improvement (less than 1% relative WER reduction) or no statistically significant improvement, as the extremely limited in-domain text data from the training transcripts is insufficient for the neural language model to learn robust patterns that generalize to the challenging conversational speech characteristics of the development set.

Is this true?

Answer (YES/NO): NO